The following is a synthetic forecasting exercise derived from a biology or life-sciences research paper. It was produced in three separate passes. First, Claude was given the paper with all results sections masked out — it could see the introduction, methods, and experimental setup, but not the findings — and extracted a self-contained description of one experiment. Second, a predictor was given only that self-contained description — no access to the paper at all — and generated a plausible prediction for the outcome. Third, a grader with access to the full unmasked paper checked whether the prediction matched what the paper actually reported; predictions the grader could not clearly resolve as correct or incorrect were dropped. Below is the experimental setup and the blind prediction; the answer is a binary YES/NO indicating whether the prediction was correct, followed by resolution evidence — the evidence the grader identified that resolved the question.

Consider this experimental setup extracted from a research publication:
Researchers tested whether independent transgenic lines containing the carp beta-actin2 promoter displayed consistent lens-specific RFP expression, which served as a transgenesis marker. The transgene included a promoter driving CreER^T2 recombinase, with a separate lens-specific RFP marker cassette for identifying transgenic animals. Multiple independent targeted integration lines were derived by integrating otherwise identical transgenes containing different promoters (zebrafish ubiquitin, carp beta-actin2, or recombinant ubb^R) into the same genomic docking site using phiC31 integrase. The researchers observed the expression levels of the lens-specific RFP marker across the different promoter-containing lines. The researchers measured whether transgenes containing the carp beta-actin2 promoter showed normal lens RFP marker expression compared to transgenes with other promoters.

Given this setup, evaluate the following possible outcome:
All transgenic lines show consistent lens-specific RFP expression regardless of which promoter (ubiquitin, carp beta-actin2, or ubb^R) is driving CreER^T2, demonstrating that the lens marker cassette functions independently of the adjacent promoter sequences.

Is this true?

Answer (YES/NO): NO